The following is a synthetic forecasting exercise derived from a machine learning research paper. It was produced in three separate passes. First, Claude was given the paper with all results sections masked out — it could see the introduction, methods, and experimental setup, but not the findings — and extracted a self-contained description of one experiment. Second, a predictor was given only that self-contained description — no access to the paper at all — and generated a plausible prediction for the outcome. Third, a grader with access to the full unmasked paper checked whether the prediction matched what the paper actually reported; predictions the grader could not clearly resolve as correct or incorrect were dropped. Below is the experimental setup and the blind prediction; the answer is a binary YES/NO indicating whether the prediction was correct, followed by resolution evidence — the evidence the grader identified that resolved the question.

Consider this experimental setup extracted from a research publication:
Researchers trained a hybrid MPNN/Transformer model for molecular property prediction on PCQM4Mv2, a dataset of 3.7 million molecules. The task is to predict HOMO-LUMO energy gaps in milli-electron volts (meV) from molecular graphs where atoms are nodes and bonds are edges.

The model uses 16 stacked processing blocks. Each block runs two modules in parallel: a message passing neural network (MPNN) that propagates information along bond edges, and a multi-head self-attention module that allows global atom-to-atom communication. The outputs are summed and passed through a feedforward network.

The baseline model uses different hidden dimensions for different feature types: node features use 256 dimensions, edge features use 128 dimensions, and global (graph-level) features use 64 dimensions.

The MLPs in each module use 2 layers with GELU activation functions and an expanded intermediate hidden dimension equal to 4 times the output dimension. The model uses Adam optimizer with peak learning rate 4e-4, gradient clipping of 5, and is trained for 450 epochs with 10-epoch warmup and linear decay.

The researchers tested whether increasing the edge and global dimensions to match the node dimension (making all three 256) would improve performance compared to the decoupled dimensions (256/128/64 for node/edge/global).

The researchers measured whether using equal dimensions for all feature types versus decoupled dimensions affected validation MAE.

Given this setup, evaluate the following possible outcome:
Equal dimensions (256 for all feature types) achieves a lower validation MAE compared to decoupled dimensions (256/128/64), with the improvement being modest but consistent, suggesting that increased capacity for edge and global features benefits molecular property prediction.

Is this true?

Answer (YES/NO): NO